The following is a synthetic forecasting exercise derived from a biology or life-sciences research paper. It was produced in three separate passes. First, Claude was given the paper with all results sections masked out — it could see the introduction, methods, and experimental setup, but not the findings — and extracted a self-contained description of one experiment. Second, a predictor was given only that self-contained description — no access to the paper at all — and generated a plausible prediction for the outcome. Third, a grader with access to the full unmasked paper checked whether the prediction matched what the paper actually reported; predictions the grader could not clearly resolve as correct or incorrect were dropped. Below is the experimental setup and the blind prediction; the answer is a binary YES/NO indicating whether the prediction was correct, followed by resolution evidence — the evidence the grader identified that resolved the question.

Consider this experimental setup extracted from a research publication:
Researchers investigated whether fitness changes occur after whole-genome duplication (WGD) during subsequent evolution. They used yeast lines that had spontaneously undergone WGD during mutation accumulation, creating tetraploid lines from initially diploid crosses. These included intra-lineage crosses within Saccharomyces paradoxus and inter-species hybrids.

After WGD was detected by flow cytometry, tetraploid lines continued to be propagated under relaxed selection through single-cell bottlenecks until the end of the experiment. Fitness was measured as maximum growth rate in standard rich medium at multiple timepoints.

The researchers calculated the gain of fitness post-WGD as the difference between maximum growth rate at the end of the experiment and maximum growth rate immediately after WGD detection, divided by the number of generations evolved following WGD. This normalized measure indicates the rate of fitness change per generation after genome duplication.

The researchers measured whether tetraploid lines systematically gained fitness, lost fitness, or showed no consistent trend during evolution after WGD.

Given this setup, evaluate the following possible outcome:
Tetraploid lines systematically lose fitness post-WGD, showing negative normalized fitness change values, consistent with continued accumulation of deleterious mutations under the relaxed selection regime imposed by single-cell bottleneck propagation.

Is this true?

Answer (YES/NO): NO